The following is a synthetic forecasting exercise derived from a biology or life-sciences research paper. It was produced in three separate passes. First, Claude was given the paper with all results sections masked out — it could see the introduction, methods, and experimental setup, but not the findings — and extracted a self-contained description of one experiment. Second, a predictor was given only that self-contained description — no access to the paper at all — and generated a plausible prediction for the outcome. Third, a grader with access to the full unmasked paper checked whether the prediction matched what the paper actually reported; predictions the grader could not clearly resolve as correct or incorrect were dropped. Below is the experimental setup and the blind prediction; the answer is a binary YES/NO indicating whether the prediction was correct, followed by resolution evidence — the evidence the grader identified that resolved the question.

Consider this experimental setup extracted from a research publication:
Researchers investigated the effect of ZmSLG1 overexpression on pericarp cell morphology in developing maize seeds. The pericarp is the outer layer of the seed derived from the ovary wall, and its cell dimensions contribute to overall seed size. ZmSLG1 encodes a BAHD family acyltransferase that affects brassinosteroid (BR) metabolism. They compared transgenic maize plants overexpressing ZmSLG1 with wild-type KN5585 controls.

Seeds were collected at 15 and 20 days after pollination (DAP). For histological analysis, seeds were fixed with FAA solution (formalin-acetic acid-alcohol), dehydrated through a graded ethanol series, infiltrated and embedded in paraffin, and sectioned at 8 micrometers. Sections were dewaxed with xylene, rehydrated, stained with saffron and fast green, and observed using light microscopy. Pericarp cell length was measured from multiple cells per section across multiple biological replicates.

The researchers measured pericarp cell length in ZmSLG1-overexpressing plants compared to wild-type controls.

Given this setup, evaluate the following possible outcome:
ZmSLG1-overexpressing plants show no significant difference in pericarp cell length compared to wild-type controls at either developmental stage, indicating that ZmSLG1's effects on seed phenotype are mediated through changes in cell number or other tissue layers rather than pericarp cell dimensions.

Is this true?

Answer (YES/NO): NO